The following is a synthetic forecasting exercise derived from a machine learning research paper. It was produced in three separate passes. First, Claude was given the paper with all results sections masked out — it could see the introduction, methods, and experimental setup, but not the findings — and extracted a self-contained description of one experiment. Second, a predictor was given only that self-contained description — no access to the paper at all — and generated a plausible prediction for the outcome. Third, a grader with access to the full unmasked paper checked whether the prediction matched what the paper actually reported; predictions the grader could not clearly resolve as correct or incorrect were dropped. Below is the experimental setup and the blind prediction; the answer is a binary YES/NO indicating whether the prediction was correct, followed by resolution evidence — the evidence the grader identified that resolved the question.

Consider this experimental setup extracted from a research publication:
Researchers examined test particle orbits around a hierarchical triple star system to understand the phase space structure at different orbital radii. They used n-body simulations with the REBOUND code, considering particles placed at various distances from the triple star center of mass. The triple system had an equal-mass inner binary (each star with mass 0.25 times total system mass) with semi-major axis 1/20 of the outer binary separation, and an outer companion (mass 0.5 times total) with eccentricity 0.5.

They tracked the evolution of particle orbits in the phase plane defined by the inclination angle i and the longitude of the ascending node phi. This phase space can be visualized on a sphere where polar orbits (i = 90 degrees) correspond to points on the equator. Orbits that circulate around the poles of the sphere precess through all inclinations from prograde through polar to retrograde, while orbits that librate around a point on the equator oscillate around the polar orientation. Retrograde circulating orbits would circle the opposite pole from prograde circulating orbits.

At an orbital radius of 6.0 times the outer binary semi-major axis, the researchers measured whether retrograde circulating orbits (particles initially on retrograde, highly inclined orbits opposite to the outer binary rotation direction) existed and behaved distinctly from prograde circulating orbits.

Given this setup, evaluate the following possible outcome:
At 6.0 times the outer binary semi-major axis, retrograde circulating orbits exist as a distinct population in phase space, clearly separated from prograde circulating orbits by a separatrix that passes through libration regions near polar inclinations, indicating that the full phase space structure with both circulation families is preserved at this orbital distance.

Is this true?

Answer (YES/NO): NO